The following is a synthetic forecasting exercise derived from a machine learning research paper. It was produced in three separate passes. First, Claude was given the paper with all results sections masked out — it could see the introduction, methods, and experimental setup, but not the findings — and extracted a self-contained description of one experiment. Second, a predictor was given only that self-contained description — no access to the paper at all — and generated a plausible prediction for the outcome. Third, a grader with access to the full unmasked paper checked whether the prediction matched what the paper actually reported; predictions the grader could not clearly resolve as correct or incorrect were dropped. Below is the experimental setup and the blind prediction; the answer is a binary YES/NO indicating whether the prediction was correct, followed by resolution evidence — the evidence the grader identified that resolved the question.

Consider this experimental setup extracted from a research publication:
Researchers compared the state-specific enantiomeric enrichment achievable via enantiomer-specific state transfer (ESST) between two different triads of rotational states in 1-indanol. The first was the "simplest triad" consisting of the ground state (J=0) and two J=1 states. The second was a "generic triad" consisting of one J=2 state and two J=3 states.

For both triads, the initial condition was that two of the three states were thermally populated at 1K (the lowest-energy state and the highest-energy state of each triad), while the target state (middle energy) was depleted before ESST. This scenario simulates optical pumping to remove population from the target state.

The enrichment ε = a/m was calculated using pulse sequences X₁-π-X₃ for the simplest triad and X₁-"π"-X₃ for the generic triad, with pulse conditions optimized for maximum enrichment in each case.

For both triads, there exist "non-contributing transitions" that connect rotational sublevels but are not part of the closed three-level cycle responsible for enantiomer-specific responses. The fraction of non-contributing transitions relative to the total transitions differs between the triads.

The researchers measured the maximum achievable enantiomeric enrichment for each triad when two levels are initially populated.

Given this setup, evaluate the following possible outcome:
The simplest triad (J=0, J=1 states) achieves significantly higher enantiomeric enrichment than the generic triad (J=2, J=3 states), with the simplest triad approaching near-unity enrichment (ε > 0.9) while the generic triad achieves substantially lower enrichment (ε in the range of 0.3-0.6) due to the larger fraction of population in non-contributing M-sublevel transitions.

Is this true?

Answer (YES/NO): NO